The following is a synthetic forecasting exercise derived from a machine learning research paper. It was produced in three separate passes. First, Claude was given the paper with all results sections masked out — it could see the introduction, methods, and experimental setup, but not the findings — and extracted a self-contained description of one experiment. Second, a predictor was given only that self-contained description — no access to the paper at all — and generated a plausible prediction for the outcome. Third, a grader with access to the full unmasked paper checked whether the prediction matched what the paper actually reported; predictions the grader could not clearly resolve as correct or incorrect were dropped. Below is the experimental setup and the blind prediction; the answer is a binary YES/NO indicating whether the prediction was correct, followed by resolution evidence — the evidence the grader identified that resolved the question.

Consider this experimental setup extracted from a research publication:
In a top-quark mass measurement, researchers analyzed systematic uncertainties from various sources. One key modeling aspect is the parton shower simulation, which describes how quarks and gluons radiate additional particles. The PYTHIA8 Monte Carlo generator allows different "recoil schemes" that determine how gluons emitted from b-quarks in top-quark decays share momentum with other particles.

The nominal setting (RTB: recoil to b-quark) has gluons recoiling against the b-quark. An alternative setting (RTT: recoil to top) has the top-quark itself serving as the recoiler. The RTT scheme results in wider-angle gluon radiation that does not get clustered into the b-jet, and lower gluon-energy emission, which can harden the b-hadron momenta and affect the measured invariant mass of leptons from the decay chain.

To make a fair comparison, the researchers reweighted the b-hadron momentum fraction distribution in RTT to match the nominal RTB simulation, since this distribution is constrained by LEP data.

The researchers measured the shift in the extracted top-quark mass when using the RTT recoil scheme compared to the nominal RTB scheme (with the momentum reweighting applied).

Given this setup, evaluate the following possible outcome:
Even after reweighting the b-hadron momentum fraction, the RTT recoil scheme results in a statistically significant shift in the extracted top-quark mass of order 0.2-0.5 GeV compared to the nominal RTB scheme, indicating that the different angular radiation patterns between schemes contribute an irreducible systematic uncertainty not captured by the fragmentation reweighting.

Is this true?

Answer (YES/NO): YES